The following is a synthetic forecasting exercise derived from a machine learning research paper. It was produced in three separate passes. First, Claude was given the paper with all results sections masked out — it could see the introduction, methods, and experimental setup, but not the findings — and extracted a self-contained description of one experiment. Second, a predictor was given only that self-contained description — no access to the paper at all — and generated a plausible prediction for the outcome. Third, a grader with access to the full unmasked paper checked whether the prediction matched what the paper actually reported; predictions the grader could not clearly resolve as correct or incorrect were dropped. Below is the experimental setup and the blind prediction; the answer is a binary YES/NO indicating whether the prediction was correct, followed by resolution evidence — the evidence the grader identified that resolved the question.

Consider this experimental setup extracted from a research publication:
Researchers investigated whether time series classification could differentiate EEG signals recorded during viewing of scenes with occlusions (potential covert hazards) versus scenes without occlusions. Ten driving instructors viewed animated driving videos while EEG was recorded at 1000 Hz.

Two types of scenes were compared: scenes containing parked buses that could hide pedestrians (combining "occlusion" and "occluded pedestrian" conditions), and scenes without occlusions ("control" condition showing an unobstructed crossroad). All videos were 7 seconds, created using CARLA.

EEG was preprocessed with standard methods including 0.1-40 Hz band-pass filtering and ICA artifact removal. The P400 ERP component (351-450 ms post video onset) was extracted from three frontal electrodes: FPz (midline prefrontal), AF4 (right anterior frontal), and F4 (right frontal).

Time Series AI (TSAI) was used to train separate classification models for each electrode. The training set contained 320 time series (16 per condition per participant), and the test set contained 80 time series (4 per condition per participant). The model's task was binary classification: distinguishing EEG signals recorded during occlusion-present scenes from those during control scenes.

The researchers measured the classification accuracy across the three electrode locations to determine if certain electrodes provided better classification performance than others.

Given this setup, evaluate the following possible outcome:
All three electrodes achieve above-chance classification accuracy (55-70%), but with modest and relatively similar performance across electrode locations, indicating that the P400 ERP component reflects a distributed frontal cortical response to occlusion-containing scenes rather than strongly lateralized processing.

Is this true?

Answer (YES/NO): YES